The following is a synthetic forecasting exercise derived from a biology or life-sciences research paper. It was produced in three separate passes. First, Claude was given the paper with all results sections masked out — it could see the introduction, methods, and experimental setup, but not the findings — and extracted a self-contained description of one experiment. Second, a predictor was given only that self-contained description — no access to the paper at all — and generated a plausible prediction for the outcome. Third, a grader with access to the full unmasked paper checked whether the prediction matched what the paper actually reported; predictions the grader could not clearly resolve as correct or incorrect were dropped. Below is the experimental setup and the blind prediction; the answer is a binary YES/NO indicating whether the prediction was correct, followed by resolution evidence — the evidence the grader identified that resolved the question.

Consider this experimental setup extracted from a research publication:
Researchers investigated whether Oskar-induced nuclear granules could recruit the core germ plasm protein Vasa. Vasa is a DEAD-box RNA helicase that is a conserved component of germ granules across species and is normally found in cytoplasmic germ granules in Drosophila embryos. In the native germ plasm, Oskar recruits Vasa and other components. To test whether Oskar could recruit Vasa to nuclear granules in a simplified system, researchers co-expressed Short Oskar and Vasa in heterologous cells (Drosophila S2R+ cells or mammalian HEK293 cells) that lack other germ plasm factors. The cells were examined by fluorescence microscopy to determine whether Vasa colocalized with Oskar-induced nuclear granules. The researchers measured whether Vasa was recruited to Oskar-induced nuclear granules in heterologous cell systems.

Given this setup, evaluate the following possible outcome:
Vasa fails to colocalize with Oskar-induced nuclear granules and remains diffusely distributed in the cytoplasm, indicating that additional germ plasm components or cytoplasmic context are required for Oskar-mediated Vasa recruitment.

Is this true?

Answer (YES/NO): NO